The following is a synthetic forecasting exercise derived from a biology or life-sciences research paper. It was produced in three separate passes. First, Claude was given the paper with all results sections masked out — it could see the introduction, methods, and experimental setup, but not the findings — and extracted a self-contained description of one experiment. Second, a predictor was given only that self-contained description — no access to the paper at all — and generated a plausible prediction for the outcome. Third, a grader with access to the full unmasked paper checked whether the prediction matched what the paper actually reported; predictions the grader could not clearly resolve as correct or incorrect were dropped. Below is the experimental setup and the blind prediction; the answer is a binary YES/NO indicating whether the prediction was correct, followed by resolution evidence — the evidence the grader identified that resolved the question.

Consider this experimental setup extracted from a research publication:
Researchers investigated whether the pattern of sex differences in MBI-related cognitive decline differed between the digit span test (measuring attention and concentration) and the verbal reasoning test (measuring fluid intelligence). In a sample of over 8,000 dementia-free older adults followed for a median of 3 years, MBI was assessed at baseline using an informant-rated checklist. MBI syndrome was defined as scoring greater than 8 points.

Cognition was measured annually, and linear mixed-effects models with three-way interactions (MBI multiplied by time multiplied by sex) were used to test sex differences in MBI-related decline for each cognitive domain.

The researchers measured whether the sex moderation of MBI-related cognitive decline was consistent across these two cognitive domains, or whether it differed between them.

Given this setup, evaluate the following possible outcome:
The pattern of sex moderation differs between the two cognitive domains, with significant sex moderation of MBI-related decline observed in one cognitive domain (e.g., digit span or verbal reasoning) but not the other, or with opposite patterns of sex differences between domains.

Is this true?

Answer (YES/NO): YES